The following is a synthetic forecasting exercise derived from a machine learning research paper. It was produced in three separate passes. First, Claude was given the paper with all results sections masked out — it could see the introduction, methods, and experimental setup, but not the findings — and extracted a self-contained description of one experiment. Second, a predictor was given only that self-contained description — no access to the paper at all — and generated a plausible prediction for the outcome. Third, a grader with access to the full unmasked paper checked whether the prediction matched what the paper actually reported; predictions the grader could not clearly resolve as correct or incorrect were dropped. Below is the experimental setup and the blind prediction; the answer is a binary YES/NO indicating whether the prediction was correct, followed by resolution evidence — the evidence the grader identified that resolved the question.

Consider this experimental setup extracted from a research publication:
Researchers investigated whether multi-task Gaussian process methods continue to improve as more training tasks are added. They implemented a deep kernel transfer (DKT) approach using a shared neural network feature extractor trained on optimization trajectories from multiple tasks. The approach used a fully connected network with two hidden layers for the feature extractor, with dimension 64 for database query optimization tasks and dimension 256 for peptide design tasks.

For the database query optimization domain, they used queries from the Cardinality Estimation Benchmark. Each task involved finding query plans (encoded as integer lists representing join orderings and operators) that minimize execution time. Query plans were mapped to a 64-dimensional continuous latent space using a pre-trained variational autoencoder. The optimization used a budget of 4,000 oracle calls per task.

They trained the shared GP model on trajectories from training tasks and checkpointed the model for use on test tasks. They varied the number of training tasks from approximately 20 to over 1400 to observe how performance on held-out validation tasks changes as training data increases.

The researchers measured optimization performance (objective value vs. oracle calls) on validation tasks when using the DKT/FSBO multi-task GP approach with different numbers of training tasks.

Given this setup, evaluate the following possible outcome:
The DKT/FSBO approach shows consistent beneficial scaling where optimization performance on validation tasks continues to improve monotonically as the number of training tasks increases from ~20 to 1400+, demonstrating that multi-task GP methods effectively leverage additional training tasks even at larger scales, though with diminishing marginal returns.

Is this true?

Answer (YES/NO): NO